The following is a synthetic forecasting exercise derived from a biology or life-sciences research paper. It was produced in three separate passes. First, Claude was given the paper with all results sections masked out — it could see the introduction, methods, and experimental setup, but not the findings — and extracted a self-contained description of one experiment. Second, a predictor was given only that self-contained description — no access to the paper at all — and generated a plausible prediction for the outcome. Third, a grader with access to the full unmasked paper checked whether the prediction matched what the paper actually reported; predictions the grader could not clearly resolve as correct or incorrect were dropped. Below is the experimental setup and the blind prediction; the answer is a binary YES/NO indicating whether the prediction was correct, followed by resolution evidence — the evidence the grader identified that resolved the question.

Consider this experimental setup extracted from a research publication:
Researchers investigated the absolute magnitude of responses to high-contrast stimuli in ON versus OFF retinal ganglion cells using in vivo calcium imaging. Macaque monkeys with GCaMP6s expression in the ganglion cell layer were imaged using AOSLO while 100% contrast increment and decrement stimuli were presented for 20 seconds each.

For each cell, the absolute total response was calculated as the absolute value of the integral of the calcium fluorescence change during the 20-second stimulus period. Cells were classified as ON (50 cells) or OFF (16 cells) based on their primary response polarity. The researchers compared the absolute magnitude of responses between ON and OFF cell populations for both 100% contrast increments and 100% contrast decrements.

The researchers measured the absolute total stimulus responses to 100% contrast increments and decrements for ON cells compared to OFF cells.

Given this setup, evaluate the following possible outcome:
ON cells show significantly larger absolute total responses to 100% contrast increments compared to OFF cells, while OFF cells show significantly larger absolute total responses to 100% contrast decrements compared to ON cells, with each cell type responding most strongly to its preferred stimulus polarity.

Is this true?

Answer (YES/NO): NO